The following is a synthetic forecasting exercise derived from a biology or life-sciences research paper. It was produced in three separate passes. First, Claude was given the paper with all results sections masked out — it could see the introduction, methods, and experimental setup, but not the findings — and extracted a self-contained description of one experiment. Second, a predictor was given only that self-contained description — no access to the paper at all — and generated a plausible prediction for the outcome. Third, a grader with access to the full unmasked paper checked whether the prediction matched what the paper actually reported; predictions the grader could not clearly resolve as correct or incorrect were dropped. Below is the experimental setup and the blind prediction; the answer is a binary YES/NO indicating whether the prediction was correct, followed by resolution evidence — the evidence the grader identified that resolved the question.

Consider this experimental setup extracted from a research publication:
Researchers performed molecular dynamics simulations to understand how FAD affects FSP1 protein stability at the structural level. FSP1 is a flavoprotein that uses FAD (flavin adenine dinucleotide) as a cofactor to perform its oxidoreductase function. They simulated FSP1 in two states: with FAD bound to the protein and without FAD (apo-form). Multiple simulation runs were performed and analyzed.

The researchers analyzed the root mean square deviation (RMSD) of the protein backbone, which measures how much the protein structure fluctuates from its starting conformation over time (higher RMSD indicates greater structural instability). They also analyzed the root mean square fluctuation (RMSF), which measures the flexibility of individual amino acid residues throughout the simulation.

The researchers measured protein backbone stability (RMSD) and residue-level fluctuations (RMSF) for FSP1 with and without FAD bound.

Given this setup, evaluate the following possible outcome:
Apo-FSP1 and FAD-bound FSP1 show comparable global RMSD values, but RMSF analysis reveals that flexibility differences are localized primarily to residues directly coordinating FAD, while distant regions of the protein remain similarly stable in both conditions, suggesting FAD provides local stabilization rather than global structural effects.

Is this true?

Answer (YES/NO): NO